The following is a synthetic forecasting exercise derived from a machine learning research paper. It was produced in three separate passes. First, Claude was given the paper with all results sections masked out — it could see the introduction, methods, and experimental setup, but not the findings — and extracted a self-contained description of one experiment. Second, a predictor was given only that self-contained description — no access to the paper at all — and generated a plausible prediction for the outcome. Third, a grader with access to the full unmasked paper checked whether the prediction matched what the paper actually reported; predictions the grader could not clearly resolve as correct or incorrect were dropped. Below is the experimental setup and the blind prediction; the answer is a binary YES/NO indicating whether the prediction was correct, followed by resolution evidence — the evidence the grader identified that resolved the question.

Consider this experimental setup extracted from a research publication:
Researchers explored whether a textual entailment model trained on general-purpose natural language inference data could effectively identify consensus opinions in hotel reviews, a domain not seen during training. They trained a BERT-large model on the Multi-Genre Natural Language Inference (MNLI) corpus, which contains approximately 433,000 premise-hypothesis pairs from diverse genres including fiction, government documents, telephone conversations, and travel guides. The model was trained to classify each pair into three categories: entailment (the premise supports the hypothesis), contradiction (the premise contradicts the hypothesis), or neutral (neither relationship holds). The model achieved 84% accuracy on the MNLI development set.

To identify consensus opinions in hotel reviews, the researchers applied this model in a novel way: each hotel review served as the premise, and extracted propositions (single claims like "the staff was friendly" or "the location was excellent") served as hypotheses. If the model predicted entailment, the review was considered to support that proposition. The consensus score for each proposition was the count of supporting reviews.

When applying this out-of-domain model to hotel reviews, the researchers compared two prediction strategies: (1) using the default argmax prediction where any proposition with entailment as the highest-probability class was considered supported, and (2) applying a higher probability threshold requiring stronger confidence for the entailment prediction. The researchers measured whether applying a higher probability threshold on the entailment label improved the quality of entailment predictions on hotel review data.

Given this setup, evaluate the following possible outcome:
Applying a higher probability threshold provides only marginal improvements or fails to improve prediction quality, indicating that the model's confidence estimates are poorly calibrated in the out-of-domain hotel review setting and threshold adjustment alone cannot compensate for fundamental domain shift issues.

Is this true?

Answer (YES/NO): NO